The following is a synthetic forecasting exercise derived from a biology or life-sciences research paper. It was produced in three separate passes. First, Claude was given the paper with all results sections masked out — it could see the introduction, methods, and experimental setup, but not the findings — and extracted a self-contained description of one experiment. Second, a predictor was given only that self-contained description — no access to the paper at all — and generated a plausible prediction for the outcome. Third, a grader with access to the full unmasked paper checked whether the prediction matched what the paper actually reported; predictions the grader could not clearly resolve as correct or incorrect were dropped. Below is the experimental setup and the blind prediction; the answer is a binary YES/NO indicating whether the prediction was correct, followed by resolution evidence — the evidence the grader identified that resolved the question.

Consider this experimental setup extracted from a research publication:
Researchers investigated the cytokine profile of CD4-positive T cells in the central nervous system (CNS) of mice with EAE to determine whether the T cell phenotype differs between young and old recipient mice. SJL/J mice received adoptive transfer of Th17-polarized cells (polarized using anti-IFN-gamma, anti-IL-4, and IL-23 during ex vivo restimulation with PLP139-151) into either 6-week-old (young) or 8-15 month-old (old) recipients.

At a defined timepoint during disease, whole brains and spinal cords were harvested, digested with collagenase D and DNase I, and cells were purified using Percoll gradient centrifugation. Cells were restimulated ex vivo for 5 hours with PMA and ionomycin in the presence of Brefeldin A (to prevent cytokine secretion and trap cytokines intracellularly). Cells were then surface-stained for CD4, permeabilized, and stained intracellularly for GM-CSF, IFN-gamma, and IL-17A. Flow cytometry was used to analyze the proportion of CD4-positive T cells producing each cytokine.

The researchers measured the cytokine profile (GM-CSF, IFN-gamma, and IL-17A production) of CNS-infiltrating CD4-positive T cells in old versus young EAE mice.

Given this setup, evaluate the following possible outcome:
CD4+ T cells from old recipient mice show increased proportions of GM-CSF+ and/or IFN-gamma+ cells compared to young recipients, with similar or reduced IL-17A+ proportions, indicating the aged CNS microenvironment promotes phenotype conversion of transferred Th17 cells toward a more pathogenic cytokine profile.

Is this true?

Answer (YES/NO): NO